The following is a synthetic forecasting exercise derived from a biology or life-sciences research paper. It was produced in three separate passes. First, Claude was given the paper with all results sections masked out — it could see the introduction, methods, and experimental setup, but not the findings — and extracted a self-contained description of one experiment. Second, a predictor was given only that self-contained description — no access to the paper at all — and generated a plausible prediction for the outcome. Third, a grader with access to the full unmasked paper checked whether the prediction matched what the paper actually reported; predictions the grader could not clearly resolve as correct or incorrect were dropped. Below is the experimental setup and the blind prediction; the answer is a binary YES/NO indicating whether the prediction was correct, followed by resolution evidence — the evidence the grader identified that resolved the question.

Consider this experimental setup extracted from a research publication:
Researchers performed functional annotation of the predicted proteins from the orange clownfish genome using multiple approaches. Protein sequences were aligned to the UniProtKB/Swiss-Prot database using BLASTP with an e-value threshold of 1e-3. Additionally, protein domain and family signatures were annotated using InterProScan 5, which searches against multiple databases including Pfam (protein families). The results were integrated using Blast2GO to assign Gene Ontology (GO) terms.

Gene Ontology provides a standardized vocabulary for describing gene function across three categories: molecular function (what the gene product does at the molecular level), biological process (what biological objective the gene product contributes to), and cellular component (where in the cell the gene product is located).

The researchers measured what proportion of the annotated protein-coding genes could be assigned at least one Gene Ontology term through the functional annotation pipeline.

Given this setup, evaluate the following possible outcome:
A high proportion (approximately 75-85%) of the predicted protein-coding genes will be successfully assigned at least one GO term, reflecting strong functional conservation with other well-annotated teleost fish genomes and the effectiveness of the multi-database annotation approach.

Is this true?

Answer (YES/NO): YES